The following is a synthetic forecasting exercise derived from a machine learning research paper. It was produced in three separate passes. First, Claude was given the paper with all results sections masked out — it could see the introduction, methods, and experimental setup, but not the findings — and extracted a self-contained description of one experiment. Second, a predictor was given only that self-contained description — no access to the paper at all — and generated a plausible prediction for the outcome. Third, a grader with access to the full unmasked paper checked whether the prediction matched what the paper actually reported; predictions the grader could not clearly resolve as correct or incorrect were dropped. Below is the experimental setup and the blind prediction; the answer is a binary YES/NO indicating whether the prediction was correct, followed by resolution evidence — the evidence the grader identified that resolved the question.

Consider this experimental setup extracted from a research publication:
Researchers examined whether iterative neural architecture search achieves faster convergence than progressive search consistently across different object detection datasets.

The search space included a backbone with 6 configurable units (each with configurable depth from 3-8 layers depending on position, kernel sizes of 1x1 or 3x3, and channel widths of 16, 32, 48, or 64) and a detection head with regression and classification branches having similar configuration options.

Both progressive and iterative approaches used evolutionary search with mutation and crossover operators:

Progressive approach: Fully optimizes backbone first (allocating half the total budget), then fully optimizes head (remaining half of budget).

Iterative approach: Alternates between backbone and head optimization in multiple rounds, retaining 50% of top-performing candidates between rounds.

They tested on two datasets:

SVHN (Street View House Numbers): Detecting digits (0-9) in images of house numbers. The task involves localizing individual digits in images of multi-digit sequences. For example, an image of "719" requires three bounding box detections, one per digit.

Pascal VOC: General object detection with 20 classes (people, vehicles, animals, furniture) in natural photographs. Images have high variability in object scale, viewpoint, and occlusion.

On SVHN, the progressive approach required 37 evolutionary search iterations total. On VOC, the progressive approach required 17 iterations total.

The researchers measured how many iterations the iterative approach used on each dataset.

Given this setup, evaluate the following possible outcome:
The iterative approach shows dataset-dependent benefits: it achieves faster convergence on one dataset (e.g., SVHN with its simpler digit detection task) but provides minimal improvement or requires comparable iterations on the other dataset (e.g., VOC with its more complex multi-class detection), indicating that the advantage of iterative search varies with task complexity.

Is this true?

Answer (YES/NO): YES